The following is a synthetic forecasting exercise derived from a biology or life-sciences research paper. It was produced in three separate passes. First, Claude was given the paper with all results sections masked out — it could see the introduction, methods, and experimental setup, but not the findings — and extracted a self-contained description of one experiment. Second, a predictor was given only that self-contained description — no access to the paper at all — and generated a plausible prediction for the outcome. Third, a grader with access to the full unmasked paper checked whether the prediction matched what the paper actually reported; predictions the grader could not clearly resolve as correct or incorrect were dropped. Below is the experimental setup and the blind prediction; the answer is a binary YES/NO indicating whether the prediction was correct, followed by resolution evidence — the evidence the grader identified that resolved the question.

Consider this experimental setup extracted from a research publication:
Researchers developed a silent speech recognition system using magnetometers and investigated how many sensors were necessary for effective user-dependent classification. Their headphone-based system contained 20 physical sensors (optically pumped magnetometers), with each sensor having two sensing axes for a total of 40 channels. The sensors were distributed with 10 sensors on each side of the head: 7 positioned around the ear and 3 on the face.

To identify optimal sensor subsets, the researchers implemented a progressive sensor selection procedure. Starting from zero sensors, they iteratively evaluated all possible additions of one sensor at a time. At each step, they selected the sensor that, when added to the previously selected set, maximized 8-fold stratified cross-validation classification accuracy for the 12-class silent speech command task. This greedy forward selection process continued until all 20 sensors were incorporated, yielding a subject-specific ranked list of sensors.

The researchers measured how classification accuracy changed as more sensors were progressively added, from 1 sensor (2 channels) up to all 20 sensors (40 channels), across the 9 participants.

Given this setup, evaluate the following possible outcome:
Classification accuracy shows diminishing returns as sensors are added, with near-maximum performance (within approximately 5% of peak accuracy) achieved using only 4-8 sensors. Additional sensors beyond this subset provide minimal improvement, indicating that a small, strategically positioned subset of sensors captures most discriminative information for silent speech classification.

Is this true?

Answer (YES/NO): YES